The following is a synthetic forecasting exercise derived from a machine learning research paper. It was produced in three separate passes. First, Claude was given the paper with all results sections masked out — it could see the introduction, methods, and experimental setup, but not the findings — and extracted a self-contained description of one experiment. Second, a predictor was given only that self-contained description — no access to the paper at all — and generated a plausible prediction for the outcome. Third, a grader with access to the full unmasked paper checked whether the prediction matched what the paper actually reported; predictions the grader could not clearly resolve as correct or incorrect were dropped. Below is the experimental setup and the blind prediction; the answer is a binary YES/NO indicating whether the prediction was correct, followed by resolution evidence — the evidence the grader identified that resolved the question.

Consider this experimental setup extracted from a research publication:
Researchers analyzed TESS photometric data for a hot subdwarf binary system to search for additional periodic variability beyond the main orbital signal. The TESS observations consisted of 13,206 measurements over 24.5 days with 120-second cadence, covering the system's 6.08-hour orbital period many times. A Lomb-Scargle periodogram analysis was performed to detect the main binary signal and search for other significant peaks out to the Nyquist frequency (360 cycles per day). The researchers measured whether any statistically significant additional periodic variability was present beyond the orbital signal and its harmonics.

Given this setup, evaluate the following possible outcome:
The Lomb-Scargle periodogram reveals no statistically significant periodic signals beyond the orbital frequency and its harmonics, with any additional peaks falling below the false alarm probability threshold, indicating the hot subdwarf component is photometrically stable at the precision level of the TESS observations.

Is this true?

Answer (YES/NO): NO